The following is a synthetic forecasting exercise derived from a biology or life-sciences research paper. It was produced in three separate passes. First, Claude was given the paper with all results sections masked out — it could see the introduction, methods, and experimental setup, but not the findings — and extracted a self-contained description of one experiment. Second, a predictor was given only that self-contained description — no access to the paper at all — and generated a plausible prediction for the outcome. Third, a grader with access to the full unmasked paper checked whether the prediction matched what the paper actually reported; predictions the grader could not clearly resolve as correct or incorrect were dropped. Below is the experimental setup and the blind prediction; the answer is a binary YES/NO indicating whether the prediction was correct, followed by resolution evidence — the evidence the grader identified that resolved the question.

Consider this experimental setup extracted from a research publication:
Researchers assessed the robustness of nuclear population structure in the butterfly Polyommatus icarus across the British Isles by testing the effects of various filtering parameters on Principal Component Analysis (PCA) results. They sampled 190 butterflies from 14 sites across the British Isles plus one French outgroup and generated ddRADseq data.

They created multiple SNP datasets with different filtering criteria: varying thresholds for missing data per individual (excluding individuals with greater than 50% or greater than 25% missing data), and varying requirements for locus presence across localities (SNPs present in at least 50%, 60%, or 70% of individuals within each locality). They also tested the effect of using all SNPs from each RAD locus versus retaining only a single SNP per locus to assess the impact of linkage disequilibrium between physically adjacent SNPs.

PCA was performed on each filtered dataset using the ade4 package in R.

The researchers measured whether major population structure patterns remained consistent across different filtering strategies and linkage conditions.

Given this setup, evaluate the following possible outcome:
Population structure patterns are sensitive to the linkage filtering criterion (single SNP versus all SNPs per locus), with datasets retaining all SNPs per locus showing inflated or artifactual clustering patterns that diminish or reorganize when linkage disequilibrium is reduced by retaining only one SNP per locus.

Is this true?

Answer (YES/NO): NO